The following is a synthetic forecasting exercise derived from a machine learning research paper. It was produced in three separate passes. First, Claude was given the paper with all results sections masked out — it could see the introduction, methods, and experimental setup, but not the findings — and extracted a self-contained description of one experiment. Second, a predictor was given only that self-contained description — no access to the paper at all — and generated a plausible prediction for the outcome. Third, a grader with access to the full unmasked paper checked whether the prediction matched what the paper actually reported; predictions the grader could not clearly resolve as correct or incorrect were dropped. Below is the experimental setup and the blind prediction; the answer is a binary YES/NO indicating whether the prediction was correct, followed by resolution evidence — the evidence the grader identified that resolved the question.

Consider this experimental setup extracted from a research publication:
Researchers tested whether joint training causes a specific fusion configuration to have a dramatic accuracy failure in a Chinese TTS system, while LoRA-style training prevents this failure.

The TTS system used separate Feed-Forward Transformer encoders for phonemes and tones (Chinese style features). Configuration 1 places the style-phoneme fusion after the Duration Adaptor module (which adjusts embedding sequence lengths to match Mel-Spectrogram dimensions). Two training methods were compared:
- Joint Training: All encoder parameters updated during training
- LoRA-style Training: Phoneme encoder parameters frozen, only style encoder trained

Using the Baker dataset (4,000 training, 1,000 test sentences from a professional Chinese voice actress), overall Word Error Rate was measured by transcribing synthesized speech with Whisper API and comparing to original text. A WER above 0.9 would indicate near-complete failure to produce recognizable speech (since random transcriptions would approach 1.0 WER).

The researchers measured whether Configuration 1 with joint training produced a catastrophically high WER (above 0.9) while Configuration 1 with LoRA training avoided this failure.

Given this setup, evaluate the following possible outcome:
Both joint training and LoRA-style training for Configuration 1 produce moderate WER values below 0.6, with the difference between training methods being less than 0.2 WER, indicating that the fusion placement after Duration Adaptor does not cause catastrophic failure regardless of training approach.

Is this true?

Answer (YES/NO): NO